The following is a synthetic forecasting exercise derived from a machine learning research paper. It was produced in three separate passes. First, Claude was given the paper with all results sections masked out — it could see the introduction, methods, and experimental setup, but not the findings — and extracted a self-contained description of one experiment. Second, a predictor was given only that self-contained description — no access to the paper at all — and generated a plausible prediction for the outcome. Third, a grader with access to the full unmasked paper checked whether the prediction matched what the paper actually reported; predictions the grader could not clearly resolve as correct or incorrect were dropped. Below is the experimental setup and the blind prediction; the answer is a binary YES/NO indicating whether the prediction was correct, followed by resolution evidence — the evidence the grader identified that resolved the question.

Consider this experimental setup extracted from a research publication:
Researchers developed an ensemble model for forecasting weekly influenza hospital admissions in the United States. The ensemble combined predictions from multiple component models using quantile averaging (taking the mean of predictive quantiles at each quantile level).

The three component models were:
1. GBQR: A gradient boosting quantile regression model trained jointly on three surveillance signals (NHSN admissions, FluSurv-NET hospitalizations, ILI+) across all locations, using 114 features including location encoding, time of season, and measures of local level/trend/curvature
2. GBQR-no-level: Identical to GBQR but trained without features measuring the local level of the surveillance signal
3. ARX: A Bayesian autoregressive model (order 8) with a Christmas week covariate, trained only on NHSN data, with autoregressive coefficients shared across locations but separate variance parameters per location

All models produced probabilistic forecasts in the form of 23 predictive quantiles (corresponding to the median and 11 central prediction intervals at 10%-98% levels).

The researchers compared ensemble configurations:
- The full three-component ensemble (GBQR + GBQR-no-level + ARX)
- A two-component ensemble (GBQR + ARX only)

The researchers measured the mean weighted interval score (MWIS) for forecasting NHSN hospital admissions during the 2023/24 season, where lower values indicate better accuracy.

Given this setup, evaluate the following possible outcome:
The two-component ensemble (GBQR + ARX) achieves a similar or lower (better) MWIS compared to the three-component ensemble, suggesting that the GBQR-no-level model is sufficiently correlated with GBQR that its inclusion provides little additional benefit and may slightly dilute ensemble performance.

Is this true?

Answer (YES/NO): YES